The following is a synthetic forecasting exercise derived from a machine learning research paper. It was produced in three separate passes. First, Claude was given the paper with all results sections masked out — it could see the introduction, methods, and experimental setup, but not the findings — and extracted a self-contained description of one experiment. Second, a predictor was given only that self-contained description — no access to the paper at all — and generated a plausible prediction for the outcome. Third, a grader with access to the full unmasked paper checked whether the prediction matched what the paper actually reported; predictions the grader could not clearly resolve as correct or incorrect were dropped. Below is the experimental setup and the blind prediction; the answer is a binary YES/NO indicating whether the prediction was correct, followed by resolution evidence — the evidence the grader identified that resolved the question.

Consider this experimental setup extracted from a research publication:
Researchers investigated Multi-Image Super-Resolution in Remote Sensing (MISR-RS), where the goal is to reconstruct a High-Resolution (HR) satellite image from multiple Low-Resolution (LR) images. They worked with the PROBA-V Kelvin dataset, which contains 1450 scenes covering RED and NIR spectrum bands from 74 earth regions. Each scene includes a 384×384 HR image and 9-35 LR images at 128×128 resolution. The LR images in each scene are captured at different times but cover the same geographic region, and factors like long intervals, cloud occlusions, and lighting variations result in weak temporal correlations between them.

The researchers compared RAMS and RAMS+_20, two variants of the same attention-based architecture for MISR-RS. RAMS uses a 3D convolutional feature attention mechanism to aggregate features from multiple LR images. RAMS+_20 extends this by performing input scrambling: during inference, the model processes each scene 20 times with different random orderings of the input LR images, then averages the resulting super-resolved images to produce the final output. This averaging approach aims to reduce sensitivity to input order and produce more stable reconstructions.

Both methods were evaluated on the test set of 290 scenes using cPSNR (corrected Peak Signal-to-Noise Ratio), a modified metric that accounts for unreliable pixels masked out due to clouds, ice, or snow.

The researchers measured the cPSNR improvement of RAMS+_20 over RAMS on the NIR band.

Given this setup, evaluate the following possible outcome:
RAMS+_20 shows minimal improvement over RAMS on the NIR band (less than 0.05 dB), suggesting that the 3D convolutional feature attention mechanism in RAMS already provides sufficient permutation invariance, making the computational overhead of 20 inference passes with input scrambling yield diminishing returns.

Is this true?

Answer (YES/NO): NO